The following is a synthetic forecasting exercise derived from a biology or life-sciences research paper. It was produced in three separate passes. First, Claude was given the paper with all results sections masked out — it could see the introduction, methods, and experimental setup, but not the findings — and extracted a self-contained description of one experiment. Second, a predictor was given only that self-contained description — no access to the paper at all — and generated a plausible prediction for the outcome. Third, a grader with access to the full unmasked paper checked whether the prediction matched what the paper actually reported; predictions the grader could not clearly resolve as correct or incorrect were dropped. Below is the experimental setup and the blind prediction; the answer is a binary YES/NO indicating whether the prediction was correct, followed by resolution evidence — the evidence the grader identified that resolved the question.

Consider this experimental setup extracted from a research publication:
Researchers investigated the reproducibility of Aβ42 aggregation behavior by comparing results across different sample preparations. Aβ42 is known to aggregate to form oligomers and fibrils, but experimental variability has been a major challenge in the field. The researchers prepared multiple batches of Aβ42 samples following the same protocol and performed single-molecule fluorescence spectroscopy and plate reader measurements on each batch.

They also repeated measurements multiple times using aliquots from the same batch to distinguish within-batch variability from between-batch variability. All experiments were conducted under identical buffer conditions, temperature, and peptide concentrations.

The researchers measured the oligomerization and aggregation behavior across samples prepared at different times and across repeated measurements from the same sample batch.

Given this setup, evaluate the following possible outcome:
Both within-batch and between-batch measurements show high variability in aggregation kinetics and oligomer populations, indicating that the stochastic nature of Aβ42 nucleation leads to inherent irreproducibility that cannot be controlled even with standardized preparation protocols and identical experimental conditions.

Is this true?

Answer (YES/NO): YES